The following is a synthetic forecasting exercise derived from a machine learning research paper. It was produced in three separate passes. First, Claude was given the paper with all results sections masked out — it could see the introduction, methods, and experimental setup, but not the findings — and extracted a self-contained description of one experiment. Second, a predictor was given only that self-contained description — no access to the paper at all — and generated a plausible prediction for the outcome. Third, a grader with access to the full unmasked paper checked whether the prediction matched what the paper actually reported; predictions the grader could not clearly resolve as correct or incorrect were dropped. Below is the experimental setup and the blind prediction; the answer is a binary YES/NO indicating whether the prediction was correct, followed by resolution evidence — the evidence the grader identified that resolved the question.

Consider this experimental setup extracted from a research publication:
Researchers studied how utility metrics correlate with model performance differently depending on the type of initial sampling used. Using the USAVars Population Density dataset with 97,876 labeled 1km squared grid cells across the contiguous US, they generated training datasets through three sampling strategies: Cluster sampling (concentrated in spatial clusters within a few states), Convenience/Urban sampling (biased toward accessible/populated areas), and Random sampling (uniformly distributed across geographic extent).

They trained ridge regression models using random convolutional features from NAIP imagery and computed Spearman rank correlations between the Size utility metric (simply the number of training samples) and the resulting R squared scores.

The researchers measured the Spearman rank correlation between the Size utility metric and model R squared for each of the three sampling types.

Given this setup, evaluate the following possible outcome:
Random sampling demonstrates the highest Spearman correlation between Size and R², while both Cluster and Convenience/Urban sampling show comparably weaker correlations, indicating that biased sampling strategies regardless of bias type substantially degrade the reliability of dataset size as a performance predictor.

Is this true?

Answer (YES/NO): YES